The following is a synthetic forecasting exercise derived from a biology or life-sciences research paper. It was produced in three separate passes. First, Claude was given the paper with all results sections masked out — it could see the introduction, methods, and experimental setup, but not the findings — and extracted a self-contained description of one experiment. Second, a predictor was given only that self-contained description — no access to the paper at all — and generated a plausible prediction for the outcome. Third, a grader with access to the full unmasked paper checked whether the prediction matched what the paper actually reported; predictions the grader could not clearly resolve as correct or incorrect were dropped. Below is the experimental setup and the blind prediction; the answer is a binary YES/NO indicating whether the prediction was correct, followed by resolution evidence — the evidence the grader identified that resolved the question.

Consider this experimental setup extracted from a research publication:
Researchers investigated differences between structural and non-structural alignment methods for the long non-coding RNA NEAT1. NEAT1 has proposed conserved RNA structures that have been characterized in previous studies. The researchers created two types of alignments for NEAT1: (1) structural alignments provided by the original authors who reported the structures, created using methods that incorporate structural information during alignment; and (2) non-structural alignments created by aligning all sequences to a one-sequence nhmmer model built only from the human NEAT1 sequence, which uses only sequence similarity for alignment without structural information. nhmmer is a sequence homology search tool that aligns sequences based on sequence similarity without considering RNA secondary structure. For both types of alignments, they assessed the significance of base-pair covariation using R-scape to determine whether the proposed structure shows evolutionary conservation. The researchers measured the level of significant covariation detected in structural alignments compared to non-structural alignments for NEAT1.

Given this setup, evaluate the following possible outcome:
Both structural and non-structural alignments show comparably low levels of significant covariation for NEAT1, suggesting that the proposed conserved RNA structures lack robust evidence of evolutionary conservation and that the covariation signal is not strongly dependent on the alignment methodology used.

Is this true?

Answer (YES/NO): NO